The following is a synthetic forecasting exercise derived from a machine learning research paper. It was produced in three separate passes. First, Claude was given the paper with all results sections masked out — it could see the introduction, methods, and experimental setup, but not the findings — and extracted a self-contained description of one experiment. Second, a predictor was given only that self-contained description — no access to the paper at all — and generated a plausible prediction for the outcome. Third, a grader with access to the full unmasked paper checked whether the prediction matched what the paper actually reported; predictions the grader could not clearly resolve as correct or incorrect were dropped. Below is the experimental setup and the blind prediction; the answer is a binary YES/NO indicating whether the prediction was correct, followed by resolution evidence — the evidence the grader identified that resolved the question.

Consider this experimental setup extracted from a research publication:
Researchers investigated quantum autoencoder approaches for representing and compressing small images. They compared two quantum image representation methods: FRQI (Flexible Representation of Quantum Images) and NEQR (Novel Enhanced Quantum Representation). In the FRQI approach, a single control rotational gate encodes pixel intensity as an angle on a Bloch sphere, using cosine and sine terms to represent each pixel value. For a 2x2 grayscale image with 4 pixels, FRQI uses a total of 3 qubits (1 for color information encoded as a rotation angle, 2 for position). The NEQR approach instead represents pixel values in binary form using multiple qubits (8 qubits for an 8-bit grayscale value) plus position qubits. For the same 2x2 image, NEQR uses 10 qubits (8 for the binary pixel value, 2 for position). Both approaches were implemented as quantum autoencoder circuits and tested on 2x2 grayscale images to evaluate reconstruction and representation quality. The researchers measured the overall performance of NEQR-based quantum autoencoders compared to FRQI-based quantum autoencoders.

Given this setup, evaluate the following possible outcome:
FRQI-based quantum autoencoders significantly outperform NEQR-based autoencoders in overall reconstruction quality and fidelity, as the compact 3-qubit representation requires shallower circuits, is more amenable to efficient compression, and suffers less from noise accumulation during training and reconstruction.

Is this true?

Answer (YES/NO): NO